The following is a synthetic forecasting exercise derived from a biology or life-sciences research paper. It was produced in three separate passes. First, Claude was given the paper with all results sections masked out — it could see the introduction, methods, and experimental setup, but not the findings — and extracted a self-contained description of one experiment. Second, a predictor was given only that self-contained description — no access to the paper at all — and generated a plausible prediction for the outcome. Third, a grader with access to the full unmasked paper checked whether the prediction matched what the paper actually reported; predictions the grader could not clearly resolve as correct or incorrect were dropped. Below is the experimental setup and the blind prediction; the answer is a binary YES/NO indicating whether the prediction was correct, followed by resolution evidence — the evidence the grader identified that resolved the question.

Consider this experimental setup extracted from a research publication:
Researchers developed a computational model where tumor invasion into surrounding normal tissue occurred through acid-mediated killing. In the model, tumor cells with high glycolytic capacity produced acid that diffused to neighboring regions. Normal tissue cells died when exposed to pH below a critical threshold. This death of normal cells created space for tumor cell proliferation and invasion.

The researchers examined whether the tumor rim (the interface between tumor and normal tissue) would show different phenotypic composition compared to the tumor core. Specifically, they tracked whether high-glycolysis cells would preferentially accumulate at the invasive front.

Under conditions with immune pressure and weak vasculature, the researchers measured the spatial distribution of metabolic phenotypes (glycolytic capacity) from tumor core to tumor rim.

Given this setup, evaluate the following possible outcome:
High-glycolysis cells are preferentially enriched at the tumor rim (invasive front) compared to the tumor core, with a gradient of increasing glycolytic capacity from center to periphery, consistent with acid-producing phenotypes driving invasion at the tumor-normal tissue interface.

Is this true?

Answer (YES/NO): YES